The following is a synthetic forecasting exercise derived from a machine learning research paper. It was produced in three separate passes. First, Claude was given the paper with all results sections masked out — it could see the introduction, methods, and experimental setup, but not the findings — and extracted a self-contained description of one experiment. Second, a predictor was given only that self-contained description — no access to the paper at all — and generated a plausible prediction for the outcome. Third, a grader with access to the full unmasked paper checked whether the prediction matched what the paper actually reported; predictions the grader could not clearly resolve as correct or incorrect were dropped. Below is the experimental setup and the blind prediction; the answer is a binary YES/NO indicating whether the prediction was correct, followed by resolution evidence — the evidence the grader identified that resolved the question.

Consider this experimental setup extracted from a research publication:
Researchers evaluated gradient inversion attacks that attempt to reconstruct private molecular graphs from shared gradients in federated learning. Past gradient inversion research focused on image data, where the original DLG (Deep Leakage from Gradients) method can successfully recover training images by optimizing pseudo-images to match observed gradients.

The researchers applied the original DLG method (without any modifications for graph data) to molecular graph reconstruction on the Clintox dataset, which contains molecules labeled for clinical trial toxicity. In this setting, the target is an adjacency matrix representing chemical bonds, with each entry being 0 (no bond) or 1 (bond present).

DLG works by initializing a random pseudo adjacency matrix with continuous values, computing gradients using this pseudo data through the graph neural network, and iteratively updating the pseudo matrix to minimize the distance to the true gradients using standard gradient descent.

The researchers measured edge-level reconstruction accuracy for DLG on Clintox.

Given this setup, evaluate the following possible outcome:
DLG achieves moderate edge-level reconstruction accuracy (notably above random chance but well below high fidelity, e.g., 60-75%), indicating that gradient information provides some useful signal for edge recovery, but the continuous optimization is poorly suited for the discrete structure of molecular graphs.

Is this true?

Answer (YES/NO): NO